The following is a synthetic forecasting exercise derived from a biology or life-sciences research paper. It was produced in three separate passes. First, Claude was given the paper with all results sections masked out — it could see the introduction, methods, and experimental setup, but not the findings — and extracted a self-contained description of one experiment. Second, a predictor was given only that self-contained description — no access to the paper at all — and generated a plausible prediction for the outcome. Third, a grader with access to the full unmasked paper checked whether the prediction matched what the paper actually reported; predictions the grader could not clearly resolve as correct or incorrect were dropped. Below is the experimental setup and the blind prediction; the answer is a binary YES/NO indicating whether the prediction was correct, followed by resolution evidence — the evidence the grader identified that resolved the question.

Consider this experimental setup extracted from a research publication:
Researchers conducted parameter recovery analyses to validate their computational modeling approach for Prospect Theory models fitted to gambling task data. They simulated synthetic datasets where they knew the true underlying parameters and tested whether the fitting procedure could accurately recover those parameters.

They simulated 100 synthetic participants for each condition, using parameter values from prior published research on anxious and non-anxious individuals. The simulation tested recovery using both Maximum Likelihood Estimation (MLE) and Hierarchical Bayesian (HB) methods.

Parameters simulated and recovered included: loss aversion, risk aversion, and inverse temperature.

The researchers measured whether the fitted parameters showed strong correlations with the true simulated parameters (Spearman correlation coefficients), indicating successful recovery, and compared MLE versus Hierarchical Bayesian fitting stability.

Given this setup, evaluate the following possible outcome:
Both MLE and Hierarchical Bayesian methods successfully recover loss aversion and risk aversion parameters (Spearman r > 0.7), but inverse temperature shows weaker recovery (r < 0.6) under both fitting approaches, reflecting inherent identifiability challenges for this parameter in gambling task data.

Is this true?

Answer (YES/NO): NO